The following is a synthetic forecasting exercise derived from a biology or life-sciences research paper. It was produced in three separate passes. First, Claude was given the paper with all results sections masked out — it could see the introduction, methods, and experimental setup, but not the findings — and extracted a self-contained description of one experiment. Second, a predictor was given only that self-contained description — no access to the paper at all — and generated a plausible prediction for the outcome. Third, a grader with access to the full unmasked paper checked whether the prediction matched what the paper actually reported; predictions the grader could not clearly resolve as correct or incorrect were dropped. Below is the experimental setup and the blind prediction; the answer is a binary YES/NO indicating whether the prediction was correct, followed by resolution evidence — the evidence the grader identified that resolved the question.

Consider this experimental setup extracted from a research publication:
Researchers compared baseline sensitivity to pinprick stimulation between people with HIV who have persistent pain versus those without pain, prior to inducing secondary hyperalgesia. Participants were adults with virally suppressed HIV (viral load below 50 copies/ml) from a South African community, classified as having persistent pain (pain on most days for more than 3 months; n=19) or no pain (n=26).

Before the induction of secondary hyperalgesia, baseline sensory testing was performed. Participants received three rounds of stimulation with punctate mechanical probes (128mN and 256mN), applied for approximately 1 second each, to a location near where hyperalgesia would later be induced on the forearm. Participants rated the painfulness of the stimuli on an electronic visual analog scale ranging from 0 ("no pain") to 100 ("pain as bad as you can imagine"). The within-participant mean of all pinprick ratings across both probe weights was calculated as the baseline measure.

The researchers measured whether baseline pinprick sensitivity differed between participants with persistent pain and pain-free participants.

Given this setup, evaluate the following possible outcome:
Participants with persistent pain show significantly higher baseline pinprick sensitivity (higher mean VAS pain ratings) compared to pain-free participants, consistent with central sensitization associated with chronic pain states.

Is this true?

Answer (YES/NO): YES